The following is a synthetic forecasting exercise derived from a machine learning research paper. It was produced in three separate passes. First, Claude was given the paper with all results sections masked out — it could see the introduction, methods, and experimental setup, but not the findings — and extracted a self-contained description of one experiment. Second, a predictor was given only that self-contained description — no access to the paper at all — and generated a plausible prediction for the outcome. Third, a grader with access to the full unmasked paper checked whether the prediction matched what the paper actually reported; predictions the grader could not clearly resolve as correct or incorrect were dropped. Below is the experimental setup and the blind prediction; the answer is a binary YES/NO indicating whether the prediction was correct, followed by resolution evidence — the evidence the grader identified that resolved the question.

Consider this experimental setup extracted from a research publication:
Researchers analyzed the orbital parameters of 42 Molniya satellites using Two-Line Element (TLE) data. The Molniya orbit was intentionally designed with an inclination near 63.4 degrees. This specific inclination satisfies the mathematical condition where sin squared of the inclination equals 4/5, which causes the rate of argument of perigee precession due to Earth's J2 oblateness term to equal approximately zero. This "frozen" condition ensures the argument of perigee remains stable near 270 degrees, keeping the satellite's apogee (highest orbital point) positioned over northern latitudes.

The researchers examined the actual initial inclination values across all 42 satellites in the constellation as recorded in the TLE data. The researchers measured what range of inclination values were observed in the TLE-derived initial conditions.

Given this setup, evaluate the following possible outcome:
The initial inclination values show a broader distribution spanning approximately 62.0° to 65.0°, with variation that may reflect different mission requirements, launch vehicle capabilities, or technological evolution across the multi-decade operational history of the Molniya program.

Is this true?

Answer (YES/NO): NO